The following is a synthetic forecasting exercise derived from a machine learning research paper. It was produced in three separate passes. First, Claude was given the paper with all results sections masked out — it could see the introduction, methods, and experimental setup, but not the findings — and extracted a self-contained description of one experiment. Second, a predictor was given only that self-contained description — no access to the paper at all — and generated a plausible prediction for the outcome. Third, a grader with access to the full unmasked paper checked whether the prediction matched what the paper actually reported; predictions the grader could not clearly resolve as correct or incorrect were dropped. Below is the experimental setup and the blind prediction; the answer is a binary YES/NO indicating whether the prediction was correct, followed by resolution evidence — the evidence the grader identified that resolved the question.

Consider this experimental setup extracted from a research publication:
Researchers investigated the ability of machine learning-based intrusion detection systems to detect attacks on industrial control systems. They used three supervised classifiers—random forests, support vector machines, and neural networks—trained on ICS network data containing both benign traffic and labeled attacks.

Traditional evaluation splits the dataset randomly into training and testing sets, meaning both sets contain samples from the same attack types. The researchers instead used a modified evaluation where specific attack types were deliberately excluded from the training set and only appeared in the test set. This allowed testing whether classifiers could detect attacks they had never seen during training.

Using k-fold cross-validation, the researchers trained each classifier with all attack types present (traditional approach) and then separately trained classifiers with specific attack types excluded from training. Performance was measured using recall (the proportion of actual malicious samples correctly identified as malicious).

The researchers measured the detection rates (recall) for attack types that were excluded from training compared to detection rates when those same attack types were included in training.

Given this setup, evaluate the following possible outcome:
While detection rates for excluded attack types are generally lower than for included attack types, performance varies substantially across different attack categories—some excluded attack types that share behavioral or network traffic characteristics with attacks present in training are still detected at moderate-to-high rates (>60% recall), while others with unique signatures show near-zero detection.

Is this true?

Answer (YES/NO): YES